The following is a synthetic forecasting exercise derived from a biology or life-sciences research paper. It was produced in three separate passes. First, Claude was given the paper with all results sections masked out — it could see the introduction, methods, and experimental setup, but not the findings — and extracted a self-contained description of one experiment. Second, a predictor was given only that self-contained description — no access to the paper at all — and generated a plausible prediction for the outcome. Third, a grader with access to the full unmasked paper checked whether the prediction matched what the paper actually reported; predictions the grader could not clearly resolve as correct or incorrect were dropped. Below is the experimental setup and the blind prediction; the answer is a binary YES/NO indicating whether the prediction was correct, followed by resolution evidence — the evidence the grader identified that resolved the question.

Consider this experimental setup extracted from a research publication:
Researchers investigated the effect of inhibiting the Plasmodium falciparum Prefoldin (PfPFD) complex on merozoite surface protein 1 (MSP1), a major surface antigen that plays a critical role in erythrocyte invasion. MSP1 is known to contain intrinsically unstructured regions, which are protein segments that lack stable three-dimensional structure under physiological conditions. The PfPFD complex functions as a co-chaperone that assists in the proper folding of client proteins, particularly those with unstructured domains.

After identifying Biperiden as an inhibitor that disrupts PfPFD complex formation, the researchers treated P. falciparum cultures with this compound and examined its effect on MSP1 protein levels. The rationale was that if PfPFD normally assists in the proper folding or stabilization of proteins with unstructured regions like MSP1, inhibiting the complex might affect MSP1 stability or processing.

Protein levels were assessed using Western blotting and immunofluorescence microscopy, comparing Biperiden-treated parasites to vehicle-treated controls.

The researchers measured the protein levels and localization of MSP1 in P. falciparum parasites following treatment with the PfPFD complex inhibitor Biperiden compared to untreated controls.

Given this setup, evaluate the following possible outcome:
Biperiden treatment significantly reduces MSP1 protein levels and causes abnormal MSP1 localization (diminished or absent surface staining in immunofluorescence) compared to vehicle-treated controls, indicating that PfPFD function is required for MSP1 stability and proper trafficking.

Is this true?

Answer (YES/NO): YES